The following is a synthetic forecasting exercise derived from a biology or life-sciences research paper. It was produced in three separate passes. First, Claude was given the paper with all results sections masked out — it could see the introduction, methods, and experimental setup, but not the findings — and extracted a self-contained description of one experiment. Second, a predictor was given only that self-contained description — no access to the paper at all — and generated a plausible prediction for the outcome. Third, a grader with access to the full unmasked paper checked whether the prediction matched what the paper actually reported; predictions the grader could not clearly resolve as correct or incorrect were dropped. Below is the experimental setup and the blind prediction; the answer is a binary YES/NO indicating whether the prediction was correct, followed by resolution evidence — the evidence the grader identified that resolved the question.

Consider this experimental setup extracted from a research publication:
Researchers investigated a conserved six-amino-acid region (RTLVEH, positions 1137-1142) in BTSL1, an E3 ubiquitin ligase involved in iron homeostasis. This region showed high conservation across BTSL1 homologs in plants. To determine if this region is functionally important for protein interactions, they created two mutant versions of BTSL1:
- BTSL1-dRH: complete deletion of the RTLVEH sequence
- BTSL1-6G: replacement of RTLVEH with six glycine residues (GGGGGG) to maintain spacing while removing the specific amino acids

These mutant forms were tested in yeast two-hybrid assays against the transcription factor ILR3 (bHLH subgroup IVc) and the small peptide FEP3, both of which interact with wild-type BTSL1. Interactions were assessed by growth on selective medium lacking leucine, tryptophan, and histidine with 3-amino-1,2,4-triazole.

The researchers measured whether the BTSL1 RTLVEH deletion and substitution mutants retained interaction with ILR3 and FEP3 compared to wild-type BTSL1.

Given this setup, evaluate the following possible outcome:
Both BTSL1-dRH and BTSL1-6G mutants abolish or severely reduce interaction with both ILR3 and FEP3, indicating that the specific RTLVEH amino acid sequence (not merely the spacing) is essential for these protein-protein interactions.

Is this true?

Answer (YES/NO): NO